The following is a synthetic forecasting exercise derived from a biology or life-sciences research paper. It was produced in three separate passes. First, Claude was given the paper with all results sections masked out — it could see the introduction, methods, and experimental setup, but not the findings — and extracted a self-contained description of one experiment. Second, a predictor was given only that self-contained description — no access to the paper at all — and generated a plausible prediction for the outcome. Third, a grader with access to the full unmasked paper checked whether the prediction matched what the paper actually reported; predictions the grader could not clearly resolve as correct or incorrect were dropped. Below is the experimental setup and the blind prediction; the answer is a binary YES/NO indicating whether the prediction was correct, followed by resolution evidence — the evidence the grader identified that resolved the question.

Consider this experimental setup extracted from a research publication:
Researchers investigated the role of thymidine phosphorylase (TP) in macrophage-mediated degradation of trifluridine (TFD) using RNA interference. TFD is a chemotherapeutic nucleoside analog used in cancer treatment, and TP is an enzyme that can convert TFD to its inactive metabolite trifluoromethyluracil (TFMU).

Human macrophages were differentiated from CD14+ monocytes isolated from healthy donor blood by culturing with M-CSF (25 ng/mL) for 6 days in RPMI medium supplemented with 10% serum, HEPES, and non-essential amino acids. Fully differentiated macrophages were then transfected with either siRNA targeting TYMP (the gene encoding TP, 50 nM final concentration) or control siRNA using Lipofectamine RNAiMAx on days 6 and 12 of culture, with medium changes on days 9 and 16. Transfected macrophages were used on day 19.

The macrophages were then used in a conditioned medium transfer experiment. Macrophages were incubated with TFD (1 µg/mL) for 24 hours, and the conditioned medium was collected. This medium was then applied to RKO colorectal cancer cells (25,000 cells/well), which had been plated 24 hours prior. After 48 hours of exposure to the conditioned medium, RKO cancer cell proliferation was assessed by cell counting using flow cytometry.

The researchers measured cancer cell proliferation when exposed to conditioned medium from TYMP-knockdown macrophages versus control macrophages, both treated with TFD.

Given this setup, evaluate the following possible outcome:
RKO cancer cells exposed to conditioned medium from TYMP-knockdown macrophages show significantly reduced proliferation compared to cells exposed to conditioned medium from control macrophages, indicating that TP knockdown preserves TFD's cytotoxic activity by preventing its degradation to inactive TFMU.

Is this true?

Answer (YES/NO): YES